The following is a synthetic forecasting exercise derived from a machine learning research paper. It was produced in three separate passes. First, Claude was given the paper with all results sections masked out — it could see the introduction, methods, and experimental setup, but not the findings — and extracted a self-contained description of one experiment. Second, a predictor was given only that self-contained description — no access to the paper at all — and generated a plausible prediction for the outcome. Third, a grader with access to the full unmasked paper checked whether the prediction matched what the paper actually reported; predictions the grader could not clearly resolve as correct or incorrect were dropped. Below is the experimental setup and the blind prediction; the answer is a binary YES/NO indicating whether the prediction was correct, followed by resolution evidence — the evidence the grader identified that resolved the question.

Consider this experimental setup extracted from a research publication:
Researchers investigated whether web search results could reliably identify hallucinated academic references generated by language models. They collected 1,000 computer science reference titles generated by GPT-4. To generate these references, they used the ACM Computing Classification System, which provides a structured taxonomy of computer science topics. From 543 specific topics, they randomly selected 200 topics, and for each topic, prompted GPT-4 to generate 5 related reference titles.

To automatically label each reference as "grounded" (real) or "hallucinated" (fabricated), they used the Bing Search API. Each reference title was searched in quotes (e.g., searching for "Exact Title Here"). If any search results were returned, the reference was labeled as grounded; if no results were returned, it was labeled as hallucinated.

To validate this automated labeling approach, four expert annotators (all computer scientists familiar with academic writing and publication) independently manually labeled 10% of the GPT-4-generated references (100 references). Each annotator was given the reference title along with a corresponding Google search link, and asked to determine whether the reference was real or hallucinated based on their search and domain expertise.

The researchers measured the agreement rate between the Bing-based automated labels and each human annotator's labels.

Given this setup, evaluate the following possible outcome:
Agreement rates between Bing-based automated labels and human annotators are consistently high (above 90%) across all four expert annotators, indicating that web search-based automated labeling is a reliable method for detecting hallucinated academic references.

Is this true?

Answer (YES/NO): YES